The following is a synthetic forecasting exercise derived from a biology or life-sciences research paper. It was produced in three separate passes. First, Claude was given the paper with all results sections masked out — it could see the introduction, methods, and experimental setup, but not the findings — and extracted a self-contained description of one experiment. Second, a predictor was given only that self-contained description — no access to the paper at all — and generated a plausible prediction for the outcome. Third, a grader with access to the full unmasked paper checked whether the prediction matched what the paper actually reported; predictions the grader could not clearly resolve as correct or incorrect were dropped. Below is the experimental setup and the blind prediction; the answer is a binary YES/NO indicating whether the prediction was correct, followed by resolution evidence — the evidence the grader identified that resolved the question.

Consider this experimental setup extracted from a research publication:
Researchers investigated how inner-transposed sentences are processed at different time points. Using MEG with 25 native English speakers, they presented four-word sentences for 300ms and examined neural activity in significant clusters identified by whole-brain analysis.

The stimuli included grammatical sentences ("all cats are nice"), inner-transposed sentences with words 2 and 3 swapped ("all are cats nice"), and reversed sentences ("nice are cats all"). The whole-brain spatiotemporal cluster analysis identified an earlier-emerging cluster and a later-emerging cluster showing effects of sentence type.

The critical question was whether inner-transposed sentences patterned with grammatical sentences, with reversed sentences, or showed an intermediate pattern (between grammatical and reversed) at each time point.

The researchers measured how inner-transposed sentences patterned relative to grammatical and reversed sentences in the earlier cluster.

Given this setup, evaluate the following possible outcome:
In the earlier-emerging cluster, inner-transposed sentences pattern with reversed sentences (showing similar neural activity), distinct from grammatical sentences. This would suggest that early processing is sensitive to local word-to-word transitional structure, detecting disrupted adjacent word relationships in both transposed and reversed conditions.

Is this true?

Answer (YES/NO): NO